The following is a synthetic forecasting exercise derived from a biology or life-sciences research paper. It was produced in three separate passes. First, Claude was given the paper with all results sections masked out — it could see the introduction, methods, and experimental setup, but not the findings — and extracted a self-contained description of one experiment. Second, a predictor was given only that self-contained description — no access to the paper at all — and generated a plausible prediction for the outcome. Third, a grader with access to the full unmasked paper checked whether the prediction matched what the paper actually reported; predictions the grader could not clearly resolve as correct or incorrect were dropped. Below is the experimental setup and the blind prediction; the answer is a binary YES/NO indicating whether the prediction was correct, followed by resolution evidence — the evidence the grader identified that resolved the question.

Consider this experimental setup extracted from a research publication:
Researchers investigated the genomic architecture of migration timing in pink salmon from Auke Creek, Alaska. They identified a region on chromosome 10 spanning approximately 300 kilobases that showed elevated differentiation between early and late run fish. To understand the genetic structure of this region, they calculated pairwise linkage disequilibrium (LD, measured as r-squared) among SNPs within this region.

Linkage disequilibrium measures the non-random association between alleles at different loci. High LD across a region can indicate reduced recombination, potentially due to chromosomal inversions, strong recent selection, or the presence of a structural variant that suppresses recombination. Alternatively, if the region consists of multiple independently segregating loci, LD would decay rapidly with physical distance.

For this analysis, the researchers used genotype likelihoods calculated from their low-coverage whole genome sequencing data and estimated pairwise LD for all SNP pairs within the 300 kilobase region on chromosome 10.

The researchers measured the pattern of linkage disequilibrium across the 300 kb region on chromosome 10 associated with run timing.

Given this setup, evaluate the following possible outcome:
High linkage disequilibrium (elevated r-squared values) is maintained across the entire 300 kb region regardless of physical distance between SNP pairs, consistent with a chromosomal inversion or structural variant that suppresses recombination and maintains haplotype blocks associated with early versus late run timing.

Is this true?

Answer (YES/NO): NO